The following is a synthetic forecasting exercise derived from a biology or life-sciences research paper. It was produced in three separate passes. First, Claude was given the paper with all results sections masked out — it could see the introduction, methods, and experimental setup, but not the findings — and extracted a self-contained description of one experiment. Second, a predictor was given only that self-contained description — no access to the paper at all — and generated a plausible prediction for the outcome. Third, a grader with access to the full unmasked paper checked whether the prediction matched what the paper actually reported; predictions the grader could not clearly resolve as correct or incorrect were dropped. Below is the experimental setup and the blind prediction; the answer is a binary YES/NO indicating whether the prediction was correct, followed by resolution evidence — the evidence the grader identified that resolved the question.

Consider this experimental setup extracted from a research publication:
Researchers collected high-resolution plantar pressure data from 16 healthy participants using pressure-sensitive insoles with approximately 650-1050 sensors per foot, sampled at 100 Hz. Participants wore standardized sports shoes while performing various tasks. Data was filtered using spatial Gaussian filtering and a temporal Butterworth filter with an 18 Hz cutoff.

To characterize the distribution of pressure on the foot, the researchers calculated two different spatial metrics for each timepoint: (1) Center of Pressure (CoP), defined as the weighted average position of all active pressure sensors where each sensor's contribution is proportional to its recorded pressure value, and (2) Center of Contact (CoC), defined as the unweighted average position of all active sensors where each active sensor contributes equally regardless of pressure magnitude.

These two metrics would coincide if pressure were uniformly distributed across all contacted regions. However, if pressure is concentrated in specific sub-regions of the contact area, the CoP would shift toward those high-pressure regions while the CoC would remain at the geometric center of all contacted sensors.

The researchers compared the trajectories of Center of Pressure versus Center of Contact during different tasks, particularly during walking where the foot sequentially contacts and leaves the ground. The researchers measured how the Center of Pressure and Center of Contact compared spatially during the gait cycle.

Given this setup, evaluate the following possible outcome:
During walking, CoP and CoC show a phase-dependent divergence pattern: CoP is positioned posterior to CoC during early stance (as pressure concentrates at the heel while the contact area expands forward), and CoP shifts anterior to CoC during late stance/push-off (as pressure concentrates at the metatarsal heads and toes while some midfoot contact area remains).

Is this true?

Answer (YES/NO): YES